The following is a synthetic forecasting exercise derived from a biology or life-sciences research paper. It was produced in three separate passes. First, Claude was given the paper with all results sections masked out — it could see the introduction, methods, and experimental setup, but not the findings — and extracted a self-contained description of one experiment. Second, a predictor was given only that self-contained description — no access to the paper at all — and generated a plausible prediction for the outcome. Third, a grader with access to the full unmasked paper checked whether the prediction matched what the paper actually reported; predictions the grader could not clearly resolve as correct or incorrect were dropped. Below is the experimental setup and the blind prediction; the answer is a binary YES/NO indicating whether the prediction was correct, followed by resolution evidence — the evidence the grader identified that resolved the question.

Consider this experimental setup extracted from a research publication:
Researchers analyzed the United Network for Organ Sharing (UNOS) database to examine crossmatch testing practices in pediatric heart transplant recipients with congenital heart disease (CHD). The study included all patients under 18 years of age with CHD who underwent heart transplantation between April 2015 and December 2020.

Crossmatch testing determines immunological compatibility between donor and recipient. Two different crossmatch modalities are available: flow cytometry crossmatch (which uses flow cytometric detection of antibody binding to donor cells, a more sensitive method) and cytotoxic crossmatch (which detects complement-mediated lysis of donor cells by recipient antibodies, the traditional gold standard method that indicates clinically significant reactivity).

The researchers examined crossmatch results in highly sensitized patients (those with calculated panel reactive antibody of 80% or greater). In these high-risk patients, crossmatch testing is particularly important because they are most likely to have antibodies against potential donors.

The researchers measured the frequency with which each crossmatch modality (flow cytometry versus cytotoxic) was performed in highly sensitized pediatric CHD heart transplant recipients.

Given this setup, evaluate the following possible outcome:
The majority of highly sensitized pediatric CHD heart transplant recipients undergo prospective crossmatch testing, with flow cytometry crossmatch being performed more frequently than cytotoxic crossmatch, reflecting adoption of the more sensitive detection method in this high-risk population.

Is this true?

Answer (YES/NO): YES